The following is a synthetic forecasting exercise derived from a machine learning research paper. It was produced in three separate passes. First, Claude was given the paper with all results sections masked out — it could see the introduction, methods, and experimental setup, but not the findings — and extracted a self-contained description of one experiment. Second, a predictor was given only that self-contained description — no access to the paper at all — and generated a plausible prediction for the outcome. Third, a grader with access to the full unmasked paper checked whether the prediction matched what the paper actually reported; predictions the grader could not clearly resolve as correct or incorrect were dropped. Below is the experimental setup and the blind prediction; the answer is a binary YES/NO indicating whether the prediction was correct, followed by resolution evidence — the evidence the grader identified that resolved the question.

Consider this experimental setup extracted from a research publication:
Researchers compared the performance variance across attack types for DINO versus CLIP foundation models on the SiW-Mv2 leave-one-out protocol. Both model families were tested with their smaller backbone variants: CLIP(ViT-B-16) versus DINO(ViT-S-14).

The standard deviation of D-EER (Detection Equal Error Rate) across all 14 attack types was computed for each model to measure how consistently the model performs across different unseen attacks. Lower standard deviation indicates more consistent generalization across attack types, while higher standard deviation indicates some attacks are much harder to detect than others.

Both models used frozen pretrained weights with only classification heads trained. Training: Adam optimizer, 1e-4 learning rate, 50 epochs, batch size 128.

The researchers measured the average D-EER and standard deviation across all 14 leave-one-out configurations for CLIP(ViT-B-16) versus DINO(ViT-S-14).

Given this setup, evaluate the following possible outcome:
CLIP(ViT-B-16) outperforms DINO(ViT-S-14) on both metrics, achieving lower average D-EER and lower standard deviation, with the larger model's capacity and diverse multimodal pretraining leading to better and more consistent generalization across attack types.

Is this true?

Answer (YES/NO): YES